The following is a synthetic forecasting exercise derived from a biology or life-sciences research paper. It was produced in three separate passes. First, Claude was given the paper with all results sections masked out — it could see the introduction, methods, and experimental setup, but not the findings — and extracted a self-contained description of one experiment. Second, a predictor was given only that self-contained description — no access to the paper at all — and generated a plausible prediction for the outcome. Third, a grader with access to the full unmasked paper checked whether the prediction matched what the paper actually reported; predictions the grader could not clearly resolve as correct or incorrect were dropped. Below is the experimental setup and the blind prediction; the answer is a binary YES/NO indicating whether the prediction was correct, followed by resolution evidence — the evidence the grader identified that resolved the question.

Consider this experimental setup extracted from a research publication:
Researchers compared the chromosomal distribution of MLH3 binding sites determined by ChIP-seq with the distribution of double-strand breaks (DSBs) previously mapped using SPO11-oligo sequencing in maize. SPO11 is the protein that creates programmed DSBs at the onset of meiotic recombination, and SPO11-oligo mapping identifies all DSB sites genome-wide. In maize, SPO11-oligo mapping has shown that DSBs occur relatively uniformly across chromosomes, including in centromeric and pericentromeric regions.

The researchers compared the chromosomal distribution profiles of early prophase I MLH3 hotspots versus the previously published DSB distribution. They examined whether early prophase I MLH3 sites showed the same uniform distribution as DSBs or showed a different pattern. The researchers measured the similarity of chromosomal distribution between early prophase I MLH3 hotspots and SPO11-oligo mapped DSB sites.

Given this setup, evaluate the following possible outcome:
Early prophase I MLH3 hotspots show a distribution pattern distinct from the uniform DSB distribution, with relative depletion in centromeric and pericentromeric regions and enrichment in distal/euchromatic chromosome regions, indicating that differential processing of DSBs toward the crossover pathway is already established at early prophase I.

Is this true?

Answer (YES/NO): NO